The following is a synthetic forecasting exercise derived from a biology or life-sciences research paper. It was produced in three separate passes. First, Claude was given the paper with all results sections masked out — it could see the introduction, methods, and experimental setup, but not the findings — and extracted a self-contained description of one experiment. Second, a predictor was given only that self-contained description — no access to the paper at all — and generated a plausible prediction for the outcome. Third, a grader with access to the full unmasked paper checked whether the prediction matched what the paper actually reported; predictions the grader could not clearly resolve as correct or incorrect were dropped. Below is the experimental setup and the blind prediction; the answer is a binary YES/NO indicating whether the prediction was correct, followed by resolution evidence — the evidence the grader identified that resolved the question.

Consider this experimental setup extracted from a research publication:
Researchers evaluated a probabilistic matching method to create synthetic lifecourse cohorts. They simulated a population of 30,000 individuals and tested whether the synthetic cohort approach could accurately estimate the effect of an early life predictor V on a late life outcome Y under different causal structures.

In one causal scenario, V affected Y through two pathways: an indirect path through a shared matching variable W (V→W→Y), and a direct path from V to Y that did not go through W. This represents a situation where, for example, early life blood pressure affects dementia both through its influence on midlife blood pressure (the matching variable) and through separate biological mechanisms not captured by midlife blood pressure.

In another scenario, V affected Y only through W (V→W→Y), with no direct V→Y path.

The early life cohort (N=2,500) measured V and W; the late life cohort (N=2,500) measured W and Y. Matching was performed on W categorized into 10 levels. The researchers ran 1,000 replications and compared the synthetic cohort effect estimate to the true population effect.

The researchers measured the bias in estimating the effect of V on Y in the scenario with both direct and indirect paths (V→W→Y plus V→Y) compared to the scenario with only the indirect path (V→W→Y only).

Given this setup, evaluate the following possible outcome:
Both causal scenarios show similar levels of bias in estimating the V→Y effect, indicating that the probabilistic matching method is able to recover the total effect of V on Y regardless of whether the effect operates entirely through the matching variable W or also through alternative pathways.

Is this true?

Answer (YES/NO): NO